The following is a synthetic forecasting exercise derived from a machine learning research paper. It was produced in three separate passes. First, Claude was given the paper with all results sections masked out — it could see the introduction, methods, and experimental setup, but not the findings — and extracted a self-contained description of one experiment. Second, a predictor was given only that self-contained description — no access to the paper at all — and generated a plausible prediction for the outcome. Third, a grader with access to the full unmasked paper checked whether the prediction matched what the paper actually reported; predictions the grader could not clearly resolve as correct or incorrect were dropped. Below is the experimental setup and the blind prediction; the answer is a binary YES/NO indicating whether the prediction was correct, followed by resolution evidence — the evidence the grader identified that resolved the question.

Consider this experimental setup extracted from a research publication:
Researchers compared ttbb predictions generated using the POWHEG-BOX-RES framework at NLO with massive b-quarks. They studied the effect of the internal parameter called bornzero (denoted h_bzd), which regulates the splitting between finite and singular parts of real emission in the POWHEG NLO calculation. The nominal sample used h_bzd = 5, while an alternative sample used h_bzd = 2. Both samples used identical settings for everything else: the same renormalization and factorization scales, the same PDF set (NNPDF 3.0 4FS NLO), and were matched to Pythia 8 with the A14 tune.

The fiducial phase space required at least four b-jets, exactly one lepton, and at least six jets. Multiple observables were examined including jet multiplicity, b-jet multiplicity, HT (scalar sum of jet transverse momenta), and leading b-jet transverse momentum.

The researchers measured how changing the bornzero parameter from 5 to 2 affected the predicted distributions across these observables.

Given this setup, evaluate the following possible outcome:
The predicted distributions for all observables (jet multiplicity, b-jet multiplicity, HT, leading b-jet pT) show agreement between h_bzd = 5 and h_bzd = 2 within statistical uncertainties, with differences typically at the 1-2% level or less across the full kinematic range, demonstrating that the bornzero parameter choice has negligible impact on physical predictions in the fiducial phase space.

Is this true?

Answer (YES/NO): YES